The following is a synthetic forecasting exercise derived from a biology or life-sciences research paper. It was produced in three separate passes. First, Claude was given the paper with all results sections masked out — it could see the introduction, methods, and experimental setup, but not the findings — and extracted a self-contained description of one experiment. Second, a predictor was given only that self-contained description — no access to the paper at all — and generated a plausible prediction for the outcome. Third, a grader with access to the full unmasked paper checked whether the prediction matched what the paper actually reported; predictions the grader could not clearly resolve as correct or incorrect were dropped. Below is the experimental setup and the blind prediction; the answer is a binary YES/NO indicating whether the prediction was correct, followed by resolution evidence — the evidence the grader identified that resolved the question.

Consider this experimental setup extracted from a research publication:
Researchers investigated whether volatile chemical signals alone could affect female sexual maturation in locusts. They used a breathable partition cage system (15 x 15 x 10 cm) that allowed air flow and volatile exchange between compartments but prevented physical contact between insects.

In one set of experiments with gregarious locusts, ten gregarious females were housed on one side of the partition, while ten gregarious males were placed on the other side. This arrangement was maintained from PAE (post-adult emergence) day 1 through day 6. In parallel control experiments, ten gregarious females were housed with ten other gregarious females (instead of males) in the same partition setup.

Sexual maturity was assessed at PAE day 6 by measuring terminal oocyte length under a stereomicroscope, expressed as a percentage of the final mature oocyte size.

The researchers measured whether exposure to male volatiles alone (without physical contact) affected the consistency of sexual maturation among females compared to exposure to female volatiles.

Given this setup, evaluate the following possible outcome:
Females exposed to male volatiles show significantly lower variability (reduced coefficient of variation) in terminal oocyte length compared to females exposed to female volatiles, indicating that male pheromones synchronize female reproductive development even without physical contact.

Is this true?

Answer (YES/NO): YES